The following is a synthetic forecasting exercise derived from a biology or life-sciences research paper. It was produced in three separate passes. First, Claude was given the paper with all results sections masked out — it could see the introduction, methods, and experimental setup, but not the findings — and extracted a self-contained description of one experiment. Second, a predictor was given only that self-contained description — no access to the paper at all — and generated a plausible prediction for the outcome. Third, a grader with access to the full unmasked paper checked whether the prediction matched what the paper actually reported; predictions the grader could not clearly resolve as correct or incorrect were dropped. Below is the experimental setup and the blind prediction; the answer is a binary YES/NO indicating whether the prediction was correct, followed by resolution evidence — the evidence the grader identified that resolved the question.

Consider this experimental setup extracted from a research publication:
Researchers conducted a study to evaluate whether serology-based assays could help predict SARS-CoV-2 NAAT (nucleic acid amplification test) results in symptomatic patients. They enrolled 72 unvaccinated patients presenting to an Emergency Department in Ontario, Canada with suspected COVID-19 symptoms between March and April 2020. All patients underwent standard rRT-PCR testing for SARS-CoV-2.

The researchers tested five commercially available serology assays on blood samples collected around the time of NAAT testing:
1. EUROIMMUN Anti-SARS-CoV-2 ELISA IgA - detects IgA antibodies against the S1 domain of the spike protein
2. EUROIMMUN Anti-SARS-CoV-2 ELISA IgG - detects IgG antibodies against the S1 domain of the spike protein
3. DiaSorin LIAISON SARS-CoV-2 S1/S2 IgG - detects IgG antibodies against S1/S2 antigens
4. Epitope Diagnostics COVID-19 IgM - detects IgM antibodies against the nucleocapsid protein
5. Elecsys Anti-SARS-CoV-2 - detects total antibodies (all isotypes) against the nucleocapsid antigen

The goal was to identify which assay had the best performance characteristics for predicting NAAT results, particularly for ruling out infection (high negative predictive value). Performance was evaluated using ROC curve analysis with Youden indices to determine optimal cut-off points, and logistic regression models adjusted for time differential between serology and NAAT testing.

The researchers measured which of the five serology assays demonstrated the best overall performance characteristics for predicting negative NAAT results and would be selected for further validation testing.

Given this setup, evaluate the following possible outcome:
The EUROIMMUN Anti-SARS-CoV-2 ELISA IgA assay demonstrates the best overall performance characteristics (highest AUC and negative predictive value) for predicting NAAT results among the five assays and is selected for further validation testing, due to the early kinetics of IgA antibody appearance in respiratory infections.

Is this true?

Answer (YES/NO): NO